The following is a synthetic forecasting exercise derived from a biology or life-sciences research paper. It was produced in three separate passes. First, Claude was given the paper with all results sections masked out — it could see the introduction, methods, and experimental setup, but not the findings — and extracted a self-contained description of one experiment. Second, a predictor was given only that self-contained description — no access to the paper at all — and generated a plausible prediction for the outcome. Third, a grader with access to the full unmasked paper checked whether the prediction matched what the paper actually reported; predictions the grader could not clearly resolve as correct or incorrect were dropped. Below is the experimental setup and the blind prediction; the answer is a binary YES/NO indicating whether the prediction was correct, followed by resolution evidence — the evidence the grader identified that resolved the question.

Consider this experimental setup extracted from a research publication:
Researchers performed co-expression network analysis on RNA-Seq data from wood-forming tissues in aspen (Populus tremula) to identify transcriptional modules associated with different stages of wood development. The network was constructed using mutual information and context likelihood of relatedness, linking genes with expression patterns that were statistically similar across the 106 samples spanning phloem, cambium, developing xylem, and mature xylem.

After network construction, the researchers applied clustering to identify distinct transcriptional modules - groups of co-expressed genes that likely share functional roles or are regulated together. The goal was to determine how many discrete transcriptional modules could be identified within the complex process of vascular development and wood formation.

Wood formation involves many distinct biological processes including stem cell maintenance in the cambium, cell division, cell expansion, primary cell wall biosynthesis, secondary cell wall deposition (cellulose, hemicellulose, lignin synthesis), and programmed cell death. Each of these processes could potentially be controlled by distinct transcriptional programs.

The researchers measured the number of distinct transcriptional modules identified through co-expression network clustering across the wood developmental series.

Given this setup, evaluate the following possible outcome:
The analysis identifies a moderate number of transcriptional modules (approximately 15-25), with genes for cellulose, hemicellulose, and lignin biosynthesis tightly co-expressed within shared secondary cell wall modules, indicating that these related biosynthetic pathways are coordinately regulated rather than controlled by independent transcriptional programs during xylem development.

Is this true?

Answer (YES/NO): NO